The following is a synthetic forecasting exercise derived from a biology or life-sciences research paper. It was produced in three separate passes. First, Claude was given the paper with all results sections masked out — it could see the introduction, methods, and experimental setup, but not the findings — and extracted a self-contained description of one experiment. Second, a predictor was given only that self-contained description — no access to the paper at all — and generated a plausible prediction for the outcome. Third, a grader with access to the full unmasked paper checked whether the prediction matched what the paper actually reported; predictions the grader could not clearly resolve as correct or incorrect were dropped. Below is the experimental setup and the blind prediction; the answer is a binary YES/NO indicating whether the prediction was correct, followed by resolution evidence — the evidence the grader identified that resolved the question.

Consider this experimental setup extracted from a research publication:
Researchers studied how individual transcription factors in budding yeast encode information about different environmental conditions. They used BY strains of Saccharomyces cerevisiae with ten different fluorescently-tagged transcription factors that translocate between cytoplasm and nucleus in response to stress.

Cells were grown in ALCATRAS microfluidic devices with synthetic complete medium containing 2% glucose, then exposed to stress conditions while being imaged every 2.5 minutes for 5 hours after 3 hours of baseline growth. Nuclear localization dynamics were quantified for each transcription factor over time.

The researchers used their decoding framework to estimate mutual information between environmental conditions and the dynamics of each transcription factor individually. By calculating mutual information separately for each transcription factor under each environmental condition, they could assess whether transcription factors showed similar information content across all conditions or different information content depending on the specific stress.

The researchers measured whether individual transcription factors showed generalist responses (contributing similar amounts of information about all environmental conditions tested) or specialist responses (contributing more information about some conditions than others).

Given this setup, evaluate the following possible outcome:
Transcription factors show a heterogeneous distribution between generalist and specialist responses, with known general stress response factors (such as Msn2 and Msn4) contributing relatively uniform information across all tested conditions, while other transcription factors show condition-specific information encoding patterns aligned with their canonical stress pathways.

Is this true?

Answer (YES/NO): YES